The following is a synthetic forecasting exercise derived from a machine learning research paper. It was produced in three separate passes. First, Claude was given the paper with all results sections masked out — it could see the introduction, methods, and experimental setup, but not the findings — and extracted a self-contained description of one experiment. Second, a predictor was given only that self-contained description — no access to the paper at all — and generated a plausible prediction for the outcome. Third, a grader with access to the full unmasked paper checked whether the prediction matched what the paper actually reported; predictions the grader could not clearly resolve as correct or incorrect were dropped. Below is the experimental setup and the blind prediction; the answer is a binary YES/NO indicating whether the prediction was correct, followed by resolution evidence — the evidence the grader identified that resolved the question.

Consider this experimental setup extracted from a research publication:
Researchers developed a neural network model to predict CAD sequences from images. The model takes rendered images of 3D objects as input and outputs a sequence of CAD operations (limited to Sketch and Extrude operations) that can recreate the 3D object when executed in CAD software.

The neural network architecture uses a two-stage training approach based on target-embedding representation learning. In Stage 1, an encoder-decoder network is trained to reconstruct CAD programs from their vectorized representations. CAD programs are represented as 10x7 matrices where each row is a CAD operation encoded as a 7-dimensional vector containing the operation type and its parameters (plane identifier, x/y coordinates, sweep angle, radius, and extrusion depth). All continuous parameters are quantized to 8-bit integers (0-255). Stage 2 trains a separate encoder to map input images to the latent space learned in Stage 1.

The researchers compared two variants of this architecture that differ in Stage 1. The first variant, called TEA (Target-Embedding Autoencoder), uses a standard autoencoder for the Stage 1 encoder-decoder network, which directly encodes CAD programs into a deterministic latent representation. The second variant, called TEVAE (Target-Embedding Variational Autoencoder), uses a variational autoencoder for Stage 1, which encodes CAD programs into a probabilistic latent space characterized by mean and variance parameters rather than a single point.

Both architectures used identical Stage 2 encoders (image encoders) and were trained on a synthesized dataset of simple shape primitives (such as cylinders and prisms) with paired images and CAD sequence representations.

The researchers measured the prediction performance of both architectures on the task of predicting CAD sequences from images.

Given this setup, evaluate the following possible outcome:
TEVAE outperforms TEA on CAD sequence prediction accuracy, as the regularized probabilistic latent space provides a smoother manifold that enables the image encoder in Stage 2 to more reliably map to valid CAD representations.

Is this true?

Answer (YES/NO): YES